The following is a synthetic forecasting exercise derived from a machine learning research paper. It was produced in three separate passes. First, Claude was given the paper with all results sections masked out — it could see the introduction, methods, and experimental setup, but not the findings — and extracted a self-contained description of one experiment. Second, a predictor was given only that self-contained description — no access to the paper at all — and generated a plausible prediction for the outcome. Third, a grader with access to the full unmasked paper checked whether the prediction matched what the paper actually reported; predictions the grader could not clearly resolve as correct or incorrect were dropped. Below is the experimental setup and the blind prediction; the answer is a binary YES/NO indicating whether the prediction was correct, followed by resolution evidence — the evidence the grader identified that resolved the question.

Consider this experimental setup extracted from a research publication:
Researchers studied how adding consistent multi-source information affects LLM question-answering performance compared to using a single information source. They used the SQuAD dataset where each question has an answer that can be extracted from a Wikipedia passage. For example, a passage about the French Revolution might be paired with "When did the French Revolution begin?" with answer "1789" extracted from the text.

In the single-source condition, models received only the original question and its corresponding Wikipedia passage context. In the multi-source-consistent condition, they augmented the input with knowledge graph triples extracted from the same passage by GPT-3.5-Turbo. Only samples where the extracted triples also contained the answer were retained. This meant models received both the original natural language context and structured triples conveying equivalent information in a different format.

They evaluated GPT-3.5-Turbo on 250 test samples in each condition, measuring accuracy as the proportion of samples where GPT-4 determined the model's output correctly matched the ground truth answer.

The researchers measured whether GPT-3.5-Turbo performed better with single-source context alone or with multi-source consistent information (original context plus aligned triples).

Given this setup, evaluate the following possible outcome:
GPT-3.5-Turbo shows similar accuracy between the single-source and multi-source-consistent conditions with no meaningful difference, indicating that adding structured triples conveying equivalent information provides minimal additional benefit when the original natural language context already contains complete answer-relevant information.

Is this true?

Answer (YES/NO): NO